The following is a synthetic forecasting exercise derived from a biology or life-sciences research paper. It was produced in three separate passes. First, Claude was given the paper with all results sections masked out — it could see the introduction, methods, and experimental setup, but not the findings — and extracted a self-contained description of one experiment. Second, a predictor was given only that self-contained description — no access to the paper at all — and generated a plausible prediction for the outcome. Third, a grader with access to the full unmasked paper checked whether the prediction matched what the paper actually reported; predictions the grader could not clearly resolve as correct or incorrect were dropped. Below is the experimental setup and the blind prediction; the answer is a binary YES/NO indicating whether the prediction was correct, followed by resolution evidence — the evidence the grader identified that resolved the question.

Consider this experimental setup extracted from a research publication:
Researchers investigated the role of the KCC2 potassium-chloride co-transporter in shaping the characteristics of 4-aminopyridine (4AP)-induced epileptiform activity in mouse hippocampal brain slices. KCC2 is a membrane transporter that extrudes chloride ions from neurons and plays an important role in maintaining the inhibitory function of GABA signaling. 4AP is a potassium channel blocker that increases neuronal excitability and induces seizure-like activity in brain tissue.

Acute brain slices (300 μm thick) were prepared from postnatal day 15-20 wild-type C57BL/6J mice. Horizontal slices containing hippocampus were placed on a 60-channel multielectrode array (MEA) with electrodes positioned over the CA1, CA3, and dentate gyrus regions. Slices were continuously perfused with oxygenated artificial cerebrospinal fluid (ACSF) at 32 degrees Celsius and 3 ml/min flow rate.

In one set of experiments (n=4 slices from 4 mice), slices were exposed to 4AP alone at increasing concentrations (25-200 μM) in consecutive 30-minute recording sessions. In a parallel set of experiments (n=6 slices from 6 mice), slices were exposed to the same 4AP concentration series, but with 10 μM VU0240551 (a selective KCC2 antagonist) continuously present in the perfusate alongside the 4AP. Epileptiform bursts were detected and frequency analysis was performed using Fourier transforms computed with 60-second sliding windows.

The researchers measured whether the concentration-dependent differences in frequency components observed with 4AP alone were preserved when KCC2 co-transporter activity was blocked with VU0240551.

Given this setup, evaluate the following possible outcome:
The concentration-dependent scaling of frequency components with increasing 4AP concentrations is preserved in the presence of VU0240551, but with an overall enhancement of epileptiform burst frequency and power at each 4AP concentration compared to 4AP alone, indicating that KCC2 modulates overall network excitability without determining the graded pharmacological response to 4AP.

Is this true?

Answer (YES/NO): NO